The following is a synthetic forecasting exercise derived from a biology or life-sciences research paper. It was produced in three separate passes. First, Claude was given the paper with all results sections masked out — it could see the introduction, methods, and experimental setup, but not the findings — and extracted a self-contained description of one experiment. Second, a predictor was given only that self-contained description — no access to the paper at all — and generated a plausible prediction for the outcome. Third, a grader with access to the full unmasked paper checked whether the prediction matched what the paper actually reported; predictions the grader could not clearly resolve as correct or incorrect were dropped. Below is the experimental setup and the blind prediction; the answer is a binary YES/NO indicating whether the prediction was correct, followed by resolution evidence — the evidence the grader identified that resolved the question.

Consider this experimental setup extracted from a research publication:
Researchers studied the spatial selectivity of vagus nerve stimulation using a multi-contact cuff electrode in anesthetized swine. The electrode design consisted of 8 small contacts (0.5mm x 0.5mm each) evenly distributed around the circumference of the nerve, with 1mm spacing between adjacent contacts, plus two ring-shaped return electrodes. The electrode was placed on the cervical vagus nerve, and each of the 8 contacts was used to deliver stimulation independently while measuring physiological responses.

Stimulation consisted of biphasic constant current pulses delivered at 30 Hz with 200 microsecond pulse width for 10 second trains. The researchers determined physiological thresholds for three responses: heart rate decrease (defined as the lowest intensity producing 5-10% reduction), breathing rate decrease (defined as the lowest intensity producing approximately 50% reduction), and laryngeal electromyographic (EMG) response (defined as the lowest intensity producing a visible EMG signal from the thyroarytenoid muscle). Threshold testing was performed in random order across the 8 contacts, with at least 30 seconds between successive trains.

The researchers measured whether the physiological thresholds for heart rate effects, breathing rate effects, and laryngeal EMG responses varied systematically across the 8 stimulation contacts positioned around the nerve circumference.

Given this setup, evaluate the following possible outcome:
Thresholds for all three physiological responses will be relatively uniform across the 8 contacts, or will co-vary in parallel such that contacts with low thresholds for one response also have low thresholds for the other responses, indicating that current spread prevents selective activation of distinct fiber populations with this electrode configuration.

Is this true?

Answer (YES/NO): NO